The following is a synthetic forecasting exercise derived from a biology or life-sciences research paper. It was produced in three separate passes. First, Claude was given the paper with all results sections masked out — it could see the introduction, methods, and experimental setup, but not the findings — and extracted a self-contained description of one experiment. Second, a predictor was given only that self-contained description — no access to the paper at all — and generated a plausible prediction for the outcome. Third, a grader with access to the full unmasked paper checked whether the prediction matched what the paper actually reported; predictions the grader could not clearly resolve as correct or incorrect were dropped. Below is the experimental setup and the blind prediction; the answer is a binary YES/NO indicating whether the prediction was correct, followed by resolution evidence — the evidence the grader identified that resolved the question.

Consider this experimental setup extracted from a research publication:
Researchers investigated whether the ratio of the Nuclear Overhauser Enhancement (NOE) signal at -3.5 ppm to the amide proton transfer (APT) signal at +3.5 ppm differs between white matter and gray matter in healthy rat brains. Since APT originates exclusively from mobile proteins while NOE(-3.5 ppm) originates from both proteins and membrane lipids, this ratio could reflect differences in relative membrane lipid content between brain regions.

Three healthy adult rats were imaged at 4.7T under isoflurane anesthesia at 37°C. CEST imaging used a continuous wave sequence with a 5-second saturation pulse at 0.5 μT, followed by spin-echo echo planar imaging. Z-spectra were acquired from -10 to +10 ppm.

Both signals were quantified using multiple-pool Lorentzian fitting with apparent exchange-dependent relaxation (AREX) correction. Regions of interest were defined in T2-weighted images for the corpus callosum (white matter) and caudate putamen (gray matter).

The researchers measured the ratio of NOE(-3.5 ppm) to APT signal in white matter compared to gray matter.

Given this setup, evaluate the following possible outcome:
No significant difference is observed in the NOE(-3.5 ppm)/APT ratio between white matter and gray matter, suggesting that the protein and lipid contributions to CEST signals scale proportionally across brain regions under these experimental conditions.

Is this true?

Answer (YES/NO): NO